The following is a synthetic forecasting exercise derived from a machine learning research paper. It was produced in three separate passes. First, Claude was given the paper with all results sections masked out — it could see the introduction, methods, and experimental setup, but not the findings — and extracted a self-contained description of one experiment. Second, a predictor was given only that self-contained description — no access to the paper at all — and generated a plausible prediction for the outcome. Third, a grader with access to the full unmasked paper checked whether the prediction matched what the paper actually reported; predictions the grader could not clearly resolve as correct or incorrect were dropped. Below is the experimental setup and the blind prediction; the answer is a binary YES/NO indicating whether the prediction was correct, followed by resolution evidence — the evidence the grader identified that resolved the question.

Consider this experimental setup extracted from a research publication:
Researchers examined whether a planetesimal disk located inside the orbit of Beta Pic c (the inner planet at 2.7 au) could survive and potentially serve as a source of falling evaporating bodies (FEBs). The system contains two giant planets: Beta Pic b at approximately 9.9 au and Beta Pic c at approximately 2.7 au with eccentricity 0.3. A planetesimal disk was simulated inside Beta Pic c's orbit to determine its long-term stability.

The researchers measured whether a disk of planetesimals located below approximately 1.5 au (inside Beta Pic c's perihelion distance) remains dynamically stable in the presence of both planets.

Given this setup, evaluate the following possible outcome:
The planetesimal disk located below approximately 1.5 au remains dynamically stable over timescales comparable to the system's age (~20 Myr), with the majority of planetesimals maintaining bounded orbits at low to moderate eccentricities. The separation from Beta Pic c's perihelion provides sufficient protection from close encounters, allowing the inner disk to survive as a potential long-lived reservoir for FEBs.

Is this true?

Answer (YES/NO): NO